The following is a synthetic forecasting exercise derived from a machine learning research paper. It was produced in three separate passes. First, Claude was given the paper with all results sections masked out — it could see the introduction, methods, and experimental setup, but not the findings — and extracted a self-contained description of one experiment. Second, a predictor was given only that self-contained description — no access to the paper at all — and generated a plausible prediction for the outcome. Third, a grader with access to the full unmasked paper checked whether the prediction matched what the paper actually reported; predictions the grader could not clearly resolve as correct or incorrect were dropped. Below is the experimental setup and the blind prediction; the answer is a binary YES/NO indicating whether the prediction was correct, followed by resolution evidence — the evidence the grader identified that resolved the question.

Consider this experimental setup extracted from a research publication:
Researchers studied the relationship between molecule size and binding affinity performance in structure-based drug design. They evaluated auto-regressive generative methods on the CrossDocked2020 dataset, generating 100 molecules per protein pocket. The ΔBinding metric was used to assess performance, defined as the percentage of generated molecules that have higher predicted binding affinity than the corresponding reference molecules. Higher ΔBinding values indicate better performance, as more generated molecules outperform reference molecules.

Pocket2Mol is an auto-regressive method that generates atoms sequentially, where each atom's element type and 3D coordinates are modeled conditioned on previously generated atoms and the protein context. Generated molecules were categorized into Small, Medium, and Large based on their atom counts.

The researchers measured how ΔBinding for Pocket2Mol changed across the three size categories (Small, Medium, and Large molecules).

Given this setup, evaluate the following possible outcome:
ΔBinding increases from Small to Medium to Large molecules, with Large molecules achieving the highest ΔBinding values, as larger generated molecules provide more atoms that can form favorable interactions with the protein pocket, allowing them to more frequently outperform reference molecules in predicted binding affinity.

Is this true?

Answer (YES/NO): YES